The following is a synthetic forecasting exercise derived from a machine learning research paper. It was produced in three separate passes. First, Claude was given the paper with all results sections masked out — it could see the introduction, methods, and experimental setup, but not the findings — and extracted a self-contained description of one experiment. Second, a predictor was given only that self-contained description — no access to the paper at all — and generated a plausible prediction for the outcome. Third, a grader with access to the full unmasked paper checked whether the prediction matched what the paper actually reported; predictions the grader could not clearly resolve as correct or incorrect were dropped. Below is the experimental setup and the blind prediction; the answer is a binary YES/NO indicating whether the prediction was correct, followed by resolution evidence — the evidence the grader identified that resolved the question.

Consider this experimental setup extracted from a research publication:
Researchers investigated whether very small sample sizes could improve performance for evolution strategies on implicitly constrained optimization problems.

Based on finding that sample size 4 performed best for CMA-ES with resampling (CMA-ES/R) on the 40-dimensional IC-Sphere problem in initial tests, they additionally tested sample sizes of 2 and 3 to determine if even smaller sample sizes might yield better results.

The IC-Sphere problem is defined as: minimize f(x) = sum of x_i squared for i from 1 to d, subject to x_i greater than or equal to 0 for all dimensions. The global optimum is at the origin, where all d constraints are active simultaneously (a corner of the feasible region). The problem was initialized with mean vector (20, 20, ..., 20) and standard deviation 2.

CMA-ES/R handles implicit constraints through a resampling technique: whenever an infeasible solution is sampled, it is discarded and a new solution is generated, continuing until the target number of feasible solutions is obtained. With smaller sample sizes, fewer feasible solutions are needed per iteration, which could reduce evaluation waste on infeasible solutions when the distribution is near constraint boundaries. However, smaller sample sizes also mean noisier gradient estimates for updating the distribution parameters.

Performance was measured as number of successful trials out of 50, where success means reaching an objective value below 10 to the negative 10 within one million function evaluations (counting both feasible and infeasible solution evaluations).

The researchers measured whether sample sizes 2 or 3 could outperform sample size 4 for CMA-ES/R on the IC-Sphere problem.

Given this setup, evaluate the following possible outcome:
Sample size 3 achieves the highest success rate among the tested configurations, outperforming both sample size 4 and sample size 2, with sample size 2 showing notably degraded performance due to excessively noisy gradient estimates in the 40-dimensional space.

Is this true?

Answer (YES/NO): NO